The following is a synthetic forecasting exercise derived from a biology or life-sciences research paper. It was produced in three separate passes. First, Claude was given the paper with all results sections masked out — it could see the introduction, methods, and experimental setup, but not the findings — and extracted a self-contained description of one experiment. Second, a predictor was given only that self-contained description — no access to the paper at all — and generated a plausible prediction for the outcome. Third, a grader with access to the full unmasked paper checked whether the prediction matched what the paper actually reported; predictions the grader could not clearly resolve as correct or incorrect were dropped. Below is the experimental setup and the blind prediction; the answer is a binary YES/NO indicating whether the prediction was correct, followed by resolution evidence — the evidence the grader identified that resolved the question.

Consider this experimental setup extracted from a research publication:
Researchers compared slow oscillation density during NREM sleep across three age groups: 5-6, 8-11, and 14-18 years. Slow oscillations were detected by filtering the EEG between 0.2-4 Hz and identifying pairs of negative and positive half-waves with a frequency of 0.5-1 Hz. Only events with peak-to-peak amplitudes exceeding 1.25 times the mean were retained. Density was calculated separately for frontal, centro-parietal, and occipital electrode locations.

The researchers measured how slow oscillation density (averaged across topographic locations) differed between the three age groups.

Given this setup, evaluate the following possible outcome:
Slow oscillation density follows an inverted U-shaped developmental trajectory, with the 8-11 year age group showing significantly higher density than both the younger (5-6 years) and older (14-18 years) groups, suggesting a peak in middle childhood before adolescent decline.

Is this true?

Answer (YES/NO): NO